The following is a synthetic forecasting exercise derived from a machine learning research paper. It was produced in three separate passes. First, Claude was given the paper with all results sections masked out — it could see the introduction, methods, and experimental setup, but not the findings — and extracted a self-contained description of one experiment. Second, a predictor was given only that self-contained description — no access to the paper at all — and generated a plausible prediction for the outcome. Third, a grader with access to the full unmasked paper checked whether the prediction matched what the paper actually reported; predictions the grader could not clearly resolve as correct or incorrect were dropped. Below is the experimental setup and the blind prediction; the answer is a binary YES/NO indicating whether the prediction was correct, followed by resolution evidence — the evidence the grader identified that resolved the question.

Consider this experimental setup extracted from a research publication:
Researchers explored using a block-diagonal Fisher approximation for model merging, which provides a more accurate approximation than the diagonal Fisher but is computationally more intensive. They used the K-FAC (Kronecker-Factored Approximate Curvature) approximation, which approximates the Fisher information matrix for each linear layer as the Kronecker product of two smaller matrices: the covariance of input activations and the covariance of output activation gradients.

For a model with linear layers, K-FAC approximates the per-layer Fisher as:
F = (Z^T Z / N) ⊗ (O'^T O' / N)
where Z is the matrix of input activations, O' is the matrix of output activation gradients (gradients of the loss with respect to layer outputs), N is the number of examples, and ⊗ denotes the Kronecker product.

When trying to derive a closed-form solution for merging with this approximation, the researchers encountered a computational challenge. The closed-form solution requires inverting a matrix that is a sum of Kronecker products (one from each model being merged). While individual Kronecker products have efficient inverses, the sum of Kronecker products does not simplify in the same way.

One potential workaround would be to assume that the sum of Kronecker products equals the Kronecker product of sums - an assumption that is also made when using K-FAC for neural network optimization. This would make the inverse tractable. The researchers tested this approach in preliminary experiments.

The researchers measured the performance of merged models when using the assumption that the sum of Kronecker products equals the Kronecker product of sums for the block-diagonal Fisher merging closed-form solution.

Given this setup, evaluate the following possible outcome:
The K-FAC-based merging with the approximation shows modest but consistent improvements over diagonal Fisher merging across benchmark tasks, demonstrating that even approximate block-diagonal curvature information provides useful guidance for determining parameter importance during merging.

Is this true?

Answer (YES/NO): NO